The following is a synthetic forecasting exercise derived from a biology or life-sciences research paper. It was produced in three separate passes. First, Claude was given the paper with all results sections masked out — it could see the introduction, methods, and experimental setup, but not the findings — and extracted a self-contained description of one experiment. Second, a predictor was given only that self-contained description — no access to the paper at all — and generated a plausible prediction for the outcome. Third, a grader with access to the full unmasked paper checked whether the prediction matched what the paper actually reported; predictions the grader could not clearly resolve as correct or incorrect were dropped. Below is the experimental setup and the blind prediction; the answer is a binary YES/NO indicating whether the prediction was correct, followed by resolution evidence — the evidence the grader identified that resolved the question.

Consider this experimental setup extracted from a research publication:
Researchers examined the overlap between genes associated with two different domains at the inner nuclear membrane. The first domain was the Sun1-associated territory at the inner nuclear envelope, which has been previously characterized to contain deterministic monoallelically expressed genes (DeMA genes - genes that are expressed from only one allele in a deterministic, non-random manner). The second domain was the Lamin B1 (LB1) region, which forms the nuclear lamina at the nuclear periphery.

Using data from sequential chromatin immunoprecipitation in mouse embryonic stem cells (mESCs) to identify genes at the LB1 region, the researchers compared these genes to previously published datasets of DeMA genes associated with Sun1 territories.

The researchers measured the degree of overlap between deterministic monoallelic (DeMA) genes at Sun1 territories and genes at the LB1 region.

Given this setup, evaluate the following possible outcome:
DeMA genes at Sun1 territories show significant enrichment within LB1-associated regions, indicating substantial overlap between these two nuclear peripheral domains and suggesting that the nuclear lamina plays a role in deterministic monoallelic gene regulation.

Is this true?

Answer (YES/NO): NO